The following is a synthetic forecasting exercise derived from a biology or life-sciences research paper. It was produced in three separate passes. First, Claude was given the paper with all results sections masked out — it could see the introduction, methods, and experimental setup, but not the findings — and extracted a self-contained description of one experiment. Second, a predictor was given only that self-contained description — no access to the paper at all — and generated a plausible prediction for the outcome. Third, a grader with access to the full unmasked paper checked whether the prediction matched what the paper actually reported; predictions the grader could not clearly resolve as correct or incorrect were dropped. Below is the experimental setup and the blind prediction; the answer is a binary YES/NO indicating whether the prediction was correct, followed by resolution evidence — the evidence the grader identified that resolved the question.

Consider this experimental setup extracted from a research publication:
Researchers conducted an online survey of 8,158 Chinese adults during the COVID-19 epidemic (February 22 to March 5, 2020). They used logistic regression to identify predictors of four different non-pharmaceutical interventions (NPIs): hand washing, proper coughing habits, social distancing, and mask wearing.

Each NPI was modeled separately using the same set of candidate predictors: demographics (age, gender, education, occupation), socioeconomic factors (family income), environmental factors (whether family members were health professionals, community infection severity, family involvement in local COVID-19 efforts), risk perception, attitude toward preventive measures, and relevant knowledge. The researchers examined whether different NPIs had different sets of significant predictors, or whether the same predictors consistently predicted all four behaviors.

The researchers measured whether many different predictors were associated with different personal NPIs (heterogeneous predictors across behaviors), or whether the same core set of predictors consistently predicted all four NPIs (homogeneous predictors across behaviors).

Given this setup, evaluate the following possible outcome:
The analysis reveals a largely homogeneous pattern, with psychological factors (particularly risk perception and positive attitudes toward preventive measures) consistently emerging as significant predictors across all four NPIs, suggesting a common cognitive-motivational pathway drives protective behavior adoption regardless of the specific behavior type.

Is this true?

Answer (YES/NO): NO